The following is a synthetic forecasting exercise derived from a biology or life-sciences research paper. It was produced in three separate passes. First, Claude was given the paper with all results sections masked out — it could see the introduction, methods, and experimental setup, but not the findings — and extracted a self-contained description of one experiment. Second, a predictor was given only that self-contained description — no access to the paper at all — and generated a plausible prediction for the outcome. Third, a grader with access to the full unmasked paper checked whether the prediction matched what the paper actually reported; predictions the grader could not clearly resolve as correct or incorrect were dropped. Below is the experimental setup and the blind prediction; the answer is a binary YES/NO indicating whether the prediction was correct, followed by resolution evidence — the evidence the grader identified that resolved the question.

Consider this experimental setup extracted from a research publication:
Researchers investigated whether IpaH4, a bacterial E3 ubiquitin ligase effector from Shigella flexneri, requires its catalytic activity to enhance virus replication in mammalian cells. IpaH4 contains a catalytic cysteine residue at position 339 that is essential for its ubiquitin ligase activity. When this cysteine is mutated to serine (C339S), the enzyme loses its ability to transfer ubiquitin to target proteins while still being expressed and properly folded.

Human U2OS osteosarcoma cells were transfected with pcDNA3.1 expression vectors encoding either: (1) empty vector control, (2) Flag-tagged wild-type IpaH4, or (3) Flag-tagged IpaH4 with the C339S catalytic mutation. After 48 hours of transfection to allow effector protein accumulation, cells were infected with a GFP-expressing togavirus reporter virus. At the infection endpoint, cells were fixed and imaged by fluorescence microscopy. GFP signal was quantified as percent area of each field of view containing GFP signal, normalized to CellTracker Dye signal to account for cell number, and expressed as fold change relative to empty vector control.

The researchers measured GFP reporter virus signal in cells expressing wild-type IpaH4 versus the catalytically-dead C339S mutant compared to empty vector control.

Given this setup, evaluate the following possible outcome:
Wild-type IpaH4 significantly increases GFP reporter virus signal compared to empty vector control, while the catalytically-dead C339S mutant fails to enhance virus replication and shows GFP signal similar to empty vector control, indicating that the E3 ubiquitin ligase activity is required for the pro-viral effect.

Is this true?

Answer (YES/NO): YES